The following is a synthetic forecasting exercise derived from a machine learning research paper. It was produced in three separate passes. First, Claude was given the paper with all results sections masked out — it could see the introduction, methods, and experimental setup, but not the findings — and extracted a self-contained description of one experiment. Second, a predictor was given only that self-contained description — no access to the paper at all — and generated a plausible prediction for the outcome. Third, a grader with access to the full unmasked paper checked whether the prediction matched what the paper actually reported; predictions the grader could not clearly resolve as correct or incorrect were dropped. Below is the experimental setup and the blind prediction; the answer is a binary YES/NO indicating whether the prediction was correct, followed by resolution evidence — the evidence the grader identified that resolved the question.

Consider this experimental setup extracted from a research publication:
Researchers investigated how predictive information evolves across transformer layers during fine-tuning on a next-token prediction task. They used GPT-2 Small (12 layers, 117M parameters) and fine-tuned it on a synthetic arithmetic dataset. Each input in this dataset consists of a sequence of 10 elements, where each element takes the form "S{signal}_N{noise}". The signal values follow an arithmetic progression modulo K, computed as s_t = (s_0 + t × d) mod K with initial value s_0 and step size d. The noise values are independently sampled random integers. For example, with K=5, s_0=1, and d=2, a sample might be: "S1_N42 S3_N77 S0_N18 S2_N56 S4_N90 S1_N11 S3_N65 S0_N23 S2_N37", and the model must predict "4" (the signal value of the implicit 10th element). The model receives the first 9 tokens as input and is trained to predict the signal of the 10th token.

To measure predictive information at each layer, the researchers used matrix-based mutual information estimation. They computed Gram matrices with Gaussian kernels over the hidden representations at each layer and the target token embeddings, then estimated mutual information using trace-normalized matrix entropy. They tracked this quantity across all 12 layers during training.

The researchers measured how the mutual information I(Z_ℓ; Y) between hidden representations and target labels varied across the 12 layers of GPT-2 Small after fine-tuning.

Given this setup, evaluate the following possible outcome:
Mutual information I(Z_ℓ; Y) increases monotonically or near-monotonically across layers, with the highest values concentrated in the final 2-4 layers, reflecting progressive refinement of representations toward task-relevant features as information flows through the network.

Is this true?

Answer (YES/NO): NO